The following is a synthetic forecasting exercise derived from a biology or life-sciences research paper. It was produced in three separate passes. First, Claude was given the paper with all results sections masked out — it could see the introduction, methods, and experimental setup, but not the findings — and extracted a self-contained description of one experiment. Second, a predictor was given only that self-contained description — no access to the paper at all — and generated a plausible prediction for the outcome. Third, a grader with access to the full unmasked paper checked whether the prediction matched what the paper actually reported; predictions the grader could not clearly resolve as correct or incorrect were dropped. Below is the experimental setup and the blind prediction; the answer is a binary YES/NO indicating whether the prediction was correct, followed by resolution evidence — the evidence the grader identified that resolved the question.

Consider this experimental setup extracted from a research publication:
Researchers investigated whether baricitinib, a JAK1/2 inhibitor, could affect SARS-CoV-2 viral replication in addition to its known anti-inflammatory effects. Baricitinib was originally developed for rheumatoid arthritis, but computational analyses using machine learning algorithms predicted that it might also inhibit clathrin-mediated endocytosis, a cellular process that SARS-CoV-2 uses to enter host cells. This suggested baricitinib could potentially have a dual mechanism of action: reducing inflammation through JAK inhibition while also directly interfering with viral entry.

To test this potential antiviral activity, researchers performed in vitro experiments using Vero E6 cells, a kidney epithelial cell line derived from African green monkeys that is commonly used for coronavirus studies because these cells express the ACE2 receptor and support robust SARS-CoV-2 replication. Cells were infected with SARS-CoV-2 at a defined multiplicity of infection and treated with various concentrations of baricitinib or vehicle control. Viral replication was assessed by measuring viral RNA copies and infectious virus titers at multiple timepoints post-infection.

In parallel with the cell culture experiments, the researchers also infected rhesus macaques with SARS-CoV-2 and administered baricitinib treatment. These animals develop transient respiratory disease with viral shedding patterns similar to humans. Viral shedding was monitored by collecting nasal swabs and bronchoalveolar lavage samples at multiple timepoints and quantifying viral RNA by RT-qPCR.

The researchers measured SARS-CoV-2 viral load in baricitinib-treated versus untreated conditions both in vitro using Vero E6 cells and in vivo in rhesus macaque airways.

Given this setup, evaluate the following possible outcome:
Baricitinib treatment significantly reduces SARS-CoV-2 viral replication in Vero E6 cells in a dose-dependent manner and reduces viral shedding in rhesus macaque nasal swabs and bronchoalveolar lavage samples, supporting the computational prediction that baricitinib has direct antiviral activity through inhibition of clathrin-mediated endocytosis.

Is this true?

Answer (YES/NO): NO